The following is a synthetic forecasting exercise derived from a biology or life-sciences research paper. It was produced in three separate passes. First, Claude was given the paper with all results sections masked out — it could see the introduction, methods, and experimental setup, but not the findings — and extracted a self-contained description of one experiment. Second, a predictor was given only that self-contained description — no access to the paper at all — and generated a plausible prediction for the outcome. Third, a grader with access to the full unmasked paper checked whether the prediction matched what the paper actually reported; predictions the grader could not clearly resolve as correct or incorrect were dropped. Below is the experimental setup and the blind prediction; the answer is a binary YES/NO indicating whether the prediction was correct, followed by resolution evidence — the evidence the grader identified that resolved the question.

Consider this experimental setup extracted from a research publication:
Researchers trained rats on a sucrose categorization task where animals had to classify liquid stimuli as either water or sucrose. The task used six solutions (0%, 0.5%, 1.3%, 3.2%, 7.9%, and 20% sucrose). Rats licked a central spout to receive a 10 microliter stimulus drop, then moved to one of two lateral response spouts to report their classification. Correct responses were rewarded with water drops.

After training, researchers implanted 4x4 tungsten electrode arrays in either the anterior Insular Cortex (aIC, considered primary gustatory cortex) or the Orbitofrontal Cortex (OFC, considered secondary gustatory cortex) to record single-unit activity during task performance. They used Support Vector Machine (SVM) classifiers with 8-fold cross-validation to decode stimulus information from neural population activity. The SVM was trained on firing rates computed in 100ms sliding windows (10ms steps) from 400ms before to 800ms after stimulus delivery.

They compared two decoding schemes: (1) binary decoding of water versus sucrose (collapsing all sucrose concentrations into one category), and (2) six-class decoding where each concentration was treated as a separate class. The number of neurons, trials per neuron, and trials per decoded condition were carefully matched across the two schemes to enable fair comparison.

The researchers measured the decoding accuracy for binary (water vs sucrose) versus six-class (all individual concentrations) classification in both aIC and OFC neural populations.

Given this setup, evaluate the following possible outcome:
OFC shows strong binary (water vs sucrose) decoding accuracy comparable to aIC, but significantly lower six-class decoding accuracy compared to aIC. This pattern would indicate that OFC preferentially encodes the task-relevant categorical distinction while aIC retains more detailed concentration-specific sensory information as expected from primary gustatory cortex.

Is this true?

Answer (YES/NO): NO